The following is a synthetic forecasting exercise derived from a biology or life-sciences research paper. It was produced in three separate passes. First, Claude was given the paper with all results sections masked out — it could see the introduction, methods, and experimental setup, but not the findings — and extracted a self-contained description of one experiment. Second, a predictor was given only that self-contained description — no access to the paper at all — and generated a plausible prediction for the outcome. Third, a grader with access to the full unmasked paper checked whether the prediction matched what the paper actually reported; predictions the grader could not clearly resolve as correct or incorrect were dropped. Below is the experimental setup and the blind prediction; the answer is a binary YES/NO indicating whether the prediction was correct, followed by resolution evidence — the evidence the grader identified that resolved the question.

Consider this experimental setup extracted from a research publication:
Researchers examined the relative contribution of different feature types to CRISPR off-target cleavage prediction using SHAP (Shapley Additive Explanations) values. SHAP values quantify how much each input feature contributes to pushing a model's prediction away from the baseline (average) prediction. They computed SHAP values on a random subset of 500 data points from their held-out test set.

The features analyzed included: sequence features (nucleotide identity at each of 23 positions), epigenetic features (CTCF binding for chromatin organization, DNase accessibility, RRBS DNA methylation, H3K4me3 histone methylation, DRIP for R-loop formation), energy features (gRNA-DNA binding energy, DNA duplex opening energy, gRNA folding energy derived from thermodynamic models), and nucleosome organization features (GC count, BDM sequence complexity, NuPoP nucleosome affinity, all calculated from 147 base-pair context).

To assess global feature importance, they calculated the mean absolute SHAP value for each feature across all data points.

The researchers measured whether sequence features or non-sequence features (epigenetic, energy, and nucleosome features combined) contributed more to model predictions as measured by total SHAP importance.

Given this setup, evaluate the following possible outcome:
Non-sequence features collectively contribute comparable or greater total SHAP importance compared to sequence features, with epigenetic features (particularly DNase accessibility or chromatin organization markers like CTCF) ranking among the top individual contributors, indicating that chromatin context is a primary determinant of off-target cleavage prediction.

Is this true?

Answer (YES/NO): NO